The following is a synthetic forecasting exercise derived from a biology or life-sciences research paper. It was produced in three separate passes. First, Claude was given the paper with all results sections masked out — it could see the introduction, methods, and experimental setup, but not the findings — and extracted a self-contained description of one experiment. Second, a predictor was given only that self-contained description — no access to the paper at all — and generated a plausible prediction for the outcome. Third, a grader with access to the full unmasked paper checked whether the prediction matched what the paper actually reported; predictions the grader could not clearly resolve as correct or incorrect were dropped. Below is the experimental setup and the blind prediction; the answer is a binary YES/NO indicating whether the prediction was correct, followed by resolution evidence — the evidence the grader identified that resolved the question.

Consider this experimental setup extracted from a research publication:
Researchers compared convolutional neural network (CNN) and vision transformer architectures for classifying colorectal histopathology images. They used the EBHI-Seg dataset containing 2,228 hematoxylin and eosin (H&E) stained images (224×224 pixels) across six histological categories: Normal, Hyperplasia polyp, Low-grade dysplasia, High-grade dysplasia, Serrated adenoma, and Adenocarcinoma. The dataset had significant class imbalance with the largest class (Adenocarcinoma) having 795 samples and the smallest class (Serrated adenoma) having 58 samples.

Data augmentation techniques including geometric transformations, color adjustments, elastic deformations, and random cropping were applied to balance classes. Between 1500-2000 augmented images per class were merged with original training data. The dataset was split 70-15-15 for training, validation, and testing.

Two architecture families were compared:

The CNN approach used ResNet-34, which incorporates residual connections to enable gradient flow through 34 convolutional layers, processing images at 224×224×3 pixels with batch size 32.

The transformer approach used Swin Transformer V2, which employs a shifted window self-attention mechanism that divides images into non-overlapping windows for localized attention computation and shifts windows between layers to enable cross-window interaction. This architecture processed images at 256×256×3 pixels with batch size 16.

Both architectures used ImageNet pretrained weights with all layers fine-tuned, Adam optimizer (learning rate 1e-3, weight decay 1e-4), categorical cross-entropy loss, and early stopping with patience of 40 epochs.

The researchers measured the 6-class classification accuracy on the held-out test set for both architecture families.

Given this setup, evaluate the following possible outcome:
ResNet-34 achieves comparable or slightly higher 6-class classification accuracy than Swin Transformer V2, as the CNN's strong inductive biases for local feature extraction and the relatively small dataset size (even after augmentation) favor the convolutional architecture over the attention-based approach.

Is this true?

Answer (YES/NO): YES